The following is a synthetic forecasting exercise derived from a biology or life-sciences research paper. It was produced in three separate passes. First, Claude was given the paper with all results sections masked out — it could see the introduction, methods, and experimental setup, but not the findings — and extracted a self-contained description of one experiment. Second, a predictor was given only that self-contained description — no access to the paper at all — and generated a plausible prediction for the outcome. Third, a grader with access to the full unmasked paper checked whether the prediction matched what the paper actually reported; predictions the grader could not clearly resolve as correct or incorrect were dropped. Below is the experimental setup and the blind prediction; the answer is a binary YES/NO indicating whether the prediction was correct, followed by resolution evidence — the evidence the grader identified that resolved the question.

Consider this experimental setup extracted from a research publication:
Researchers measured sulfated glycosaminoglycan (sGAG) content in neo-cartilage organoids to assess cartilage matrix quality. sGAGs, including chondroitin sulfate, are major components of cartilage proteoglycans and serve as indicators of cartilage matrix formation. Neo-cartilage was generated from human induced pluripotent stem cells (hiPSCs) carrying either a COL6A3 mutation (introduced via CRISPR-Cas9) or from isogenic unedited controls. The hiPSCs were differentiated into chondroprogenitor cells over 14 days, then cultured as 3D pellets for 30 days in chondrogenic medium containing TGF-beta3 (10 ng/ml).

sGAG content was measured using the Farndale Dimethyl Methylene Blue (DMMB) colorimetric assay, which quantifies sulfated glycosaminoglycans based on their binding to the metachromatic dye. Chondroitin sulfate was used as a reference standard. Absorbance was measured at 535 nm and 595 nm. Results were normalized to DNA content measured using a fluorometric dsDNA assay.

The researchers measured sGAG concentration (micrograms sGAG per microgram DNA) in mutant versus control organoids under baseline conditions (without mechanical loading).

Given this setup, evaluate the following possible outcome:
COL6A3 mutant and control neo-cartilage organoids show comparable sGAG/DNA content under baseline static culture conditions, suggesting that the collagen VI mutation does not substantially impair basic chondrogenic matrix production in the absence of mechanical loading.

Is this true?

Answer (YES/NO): NO